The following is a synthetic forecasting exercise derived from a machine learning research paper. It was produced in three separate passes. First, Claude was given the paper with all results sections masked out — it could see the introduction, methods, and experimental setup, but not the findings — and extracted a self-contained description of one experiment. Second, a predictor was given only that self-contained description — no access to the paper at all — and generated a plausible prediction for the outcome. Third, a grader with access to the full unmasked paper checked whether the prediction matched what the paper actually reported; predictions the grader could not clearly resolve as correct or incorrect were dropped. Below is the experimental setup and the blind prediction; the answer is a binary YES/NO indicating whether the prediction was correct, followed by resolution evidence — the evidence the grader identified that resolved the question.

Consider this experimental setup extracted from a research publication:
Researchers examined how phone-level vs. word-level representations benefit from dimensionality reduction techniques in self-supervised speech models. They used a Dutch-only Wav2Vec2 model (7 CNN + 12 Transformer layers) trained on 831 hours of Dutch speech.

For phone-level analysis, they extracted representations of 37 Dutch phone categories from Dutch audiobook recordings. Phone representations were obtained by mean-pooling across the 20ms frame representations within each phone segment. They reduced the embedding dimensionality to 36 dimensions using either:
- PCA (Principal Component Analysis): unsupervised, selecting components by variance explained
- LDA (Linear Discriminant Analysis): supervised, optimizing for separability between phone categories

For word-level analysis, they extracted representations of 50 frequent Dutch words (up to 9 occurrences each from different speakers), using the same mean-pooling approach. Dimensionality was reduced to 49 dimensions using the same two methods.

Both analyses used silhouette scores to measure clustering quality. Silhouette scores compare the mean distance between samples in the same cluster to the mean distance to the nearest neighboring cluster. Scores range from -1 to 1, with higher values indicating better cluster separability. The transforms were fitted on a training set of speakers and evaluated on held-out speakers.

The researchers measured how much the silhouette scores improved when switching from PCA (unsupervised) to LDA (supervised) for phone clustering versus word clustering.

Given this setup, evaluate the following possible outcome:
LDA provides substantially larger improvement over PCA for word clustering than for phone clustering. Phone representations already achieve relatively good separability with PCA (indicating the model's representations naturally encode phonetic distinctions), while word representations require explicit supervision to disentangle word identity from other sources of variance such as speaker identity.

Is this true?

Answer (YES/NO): NO